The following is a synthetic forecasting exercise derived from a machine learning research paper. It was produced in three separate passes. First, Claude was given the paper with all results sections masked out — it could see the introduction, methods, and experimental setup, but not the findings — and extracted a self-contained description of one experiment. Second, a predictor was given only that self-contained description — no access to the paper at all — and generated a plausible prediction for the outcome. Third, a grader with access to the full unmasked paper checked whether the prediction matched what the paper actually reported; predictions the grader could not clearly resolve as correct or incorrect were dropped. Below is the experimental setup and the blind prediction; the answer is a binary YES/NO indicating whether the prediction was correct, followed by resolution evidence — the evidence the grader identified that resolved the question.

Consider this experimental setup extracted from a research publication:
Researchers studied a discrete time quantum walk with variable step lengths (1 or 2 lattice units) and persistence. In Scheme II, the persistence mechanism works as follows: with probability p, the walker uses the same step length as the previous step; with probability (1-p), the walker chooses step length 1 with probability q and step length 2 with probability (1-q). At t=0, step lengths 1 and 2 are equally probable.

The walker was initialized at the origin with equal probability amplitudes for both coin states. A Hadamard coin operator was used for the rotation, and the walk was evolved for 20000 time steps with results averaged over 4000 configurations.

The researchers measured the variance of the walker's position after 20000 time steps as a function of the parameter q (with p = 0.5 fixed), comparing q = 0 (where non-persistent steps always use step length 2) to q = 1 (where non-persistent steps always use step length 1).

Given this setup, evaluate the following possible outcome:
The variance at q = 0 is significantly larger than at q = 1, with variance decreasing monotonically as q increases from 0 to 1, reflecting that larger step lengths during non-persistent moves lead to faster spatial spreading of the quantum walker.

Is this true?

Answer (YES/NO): NO